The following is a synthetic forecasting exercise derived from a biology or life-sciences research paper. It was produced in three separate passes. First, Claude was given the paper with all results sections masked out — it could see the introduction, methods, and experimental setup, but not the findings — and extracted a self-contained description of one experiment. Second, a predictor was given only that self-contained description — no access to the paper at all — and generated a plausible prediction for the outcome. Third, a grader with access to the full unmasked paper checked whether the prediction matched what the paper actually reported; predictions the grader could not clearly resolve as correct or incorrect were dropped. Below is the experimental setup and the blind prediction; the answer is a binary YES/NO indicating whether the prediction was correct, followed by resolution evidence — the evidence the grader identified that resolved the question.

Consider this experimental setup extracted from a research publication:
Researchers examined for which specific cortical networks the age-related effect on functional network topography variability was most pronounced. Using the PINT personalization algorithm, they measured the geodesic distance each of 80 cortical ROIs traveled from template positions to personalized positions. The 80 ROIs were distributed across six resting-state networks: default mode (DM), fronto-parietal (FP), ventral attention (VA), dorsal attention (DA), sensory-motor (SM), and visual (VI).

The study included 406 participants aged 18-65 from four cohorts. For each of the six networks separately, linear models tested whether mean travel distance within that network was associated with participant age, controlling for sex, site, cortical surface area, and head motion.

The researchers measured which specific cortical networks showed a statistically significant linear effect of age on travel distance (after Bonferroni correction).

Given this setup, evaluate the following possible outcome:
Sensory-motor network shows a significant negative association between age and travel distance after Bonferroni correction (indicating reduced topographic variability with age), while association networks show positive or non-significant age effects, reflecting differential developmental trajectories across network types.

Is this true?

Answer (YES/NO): NO